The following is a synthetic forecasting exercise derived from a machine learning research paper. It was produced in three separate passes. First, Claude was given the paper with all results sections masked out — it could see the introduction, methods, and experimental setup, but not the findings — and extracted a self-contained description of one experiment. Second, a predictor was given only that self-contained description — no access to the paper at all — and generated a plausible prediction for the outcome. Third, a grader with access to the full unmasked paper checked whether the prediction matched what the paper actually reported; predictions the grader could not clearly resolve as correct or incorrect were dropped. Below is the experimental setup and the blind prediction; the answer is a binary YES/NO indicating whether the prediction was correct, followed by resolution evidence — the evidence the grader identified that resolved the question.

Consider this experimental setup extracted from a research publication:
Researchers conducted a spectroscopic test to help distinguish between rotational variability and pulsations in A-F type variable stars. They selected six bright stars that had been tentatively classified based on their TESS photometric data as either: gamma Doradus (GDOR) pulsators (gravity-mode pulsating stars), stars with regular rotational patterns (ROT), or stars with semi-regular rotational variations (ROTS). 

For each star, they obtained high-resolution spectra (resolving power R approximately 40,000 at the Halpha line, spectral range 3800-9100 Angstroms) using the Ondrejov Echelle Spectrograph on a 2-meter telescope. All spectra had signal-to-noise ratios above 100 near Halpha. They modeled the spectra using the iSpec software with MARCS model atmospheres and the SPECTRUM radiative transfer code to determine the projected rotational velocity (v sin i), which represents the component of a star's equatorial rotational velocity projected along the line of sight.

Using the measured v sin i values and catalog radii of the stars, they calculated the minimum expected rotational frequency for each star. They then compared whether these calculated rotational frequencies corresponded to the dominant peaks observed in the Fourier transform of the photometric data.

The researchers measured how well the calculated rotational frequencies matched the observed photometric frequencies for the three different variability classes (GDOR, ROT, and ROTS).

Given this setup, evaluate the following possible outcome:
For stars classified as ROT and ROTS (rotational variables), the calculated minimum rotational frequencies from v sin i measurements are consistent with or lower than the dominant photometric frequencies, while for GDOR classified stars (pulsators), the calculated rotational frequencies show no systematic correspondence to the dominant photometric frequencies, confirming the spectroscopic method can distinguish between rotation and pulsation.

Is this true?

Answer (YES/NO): NO